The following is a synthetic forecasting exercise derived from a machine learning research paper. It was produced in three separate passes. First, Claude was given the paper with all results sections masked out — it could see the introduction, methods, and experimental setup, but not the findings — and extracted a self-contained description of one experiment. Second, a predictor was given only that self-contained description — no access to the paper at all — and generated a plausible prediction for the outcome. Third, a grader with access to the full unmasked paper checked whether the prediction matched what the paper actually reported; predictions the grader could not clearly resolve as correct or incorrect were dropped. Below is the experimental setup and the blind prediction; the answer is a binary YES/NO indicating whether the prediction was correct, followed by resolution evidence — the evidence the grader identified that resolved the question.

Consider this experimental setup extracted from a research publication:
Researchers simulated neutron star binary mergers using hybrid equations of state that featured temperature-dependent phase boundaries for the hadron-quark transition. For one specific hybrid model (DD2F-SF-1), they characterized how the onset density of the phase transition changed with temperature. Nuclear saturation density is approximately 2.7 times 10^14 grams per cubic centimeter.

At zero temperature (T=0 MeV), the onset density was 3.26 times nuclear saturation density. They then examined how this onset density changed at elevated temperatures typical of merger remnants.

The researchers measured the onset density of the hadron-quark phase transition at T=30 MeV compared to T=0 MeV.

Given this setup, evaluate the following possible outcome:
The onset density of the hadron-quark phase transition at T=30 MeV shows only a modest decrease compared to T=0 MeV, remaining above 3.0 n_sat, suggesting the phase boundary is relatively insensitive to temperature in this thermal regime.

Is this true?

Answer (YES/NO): NO